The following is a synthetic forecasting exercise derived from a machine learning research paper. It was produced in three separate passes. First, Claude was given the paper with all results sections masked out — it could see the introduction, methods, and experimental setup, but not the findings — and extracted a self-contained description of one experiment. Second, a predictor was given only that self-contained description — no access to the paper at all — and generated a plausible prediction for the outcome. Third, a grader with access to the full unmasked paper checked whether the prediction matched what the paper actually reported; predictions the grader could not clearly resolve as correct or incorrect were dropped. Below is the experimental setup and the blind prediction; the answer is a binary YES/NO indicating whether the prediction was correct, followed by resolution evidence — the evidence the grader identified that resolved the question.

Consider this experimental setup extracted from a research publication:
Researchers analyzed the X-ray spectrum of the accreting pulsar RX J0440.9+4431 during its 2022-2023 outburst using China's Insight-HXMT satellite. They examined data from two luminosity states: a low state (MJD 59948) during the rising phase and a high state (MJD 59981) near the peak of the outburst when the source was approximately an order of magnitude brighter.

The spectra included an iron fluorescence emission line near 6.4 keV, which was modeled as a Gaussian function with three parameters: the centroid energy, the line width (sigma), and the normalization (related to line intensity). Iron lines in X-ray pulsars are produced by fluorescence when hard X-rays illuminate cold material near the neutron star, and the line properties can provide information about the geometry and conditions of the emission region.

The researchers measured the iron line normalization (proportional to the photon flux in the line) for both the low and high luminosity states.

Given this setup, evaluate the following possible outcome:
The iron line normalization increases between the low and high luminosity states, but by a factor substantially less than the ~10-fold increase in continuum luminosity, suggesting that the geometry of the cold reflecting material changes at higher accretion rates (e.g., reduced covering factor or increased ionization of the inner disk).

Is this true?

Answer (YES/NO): NO